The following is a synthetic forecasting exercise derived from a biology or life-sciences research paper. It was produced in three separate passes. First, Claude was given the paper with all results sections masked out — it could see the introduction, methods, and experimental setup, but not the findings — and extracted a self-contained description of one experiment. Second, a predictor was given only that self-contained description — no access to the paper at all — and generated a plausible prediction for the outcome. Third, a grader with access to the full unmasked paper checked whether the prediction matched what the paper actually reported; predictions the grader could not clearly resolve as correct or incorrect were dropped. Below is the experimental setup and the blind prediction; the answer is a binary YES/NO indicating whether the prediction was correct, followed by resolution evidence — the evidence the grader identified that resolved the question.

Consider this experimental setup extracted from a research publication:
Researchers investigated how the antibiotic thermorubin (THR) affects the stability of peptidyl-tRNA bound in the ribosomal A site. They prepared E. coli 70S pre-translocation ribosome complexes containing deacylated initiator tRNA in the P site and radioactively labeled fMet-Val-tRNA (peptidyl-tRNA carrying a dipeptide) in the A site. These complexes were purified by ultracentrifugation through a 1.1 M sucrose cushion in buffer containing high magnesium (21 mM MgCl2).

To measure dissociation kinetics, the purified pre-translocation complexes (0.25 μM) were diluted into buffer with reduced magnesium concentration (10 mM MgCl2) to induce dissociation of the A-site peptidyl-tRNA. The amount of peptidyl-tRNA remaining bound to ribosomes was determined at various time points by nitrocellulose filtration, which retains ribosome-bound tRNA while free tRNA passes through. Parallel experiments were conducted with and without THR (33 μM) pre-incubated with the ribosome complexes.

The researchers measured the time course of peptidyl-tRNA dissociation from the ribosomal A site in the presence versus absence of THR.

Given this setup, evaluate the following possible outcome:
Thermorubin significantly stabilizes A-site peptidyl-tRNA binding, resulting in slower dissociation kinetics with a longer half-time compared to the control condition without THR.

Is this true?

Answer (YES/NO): NO